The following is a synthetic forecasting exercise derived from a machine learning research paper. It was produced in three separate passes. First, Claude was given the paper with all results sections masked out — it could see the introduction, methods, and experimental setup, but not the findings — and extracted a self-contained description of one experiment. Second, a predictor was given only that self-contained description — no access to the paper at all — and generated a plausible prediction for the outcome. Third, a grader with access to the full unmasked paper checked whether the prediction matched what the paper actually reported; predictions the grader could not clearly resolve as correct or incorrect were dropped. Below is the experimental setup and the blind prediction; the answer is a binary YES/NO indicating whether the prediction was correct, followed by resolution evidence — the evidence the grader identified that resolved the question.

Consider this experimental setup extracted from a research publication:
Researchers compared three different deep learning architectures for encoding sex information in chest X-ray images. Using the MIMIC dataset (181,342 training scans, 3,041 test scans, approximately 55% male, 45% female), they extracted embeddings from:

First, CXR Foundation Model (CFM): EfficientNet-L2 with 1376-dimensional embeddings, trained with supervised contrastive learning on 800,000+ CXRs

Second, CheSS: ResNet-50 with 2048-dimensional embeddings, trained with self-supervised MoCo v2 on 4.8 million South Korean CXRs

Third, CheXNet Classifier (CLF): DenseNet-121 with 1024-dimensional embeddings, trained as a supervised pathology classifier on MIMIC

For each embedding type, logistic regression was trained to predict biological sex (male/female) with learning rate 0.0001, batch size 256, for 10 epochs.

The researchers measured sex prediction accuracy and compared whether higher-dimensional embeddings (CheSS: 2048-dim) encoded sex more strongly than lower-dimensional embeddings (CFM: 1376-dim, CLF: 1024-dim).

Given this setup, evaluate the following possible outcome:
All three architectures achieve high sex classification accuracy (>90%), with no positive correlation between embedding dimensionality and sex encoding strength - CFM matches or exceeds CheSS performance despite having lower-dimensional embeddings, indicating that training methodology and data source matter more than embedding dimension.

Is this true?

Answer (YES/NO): NO